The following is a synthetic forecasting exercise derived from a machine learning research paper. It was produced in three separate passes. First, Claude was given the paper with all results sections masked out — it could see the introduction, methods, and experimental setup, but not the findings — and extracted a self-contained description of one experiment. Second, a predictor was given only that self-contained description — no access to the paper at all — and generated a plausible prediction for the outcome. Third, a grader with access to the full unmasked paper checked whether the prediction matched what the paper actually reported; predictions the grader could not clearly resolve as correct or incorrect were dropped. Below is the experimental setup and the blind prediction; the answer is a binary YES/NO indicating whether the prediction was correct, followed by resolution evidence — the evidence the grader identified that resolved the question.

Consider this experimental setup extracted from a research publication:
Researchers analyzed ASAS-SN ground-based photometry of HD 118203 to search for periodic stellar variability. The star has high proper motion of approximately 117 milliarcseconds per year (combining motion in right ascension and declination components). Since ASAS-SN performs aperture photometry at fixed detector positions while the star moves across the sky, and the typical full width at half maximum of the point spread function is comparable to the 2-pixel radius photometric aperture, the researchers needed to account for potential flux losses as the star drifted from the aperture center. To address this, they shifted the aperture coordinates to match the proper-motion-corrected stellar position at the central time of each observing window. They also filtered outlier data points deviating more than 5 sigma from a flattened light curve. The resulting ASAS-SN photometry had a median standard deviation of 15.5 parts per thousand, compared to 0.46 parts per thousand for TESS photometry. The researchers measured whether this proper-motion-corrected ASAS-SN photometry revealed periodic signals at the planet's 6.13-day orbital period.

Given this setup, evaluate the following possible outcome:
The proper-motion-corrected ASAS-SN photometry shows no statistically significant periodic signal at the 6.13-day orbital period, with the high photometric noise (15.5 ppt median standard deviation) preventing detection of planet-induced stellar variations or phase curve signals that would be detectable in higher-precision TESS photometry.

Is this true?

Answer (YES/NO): YES